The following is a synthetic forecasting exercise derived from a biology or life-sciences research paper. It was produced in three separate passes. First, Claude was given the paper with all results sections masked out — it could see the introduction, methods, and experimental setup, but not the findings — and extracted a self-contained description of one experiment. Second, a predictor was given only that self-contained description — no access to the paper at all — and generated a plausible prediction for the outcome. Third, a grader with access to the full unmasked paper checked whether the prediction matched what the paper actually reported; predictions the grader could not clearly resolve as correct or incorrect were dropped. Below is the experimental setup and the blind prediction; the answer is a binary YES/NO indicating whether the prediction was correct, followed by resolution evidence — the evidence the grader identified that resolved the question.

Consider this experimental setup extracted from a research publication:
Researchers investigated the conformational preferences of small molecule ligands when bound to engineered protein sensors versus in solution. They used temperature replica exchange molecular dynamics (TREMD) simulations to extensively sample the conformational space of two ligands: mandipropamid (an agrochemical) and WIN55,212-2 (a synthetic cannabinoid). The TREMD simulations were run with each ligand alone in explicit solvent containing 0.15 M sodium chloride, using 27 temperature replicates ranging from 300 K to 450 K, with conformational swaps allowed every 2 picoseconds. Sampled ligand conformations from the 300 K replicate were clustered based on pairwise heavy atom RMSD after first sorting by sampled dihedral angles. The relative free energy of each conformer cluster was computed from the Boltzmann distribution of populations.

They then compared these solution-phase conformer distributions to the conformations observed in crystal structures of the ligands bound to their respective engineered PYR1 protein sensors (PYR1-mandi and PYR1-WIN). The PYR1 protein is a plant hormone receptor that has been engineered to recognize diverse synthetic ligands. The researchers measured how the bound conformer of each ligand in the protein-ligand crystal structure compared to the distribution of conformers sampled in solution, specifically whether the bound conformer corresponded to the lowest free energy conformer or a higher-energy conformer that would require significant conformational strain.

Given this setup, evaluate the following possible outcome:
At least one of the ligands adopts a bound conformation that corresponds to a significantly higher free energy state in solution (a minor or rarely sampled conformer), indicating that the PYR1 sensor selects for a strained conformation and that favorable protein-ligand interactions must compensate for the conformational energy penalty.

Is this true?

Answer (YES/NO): NO